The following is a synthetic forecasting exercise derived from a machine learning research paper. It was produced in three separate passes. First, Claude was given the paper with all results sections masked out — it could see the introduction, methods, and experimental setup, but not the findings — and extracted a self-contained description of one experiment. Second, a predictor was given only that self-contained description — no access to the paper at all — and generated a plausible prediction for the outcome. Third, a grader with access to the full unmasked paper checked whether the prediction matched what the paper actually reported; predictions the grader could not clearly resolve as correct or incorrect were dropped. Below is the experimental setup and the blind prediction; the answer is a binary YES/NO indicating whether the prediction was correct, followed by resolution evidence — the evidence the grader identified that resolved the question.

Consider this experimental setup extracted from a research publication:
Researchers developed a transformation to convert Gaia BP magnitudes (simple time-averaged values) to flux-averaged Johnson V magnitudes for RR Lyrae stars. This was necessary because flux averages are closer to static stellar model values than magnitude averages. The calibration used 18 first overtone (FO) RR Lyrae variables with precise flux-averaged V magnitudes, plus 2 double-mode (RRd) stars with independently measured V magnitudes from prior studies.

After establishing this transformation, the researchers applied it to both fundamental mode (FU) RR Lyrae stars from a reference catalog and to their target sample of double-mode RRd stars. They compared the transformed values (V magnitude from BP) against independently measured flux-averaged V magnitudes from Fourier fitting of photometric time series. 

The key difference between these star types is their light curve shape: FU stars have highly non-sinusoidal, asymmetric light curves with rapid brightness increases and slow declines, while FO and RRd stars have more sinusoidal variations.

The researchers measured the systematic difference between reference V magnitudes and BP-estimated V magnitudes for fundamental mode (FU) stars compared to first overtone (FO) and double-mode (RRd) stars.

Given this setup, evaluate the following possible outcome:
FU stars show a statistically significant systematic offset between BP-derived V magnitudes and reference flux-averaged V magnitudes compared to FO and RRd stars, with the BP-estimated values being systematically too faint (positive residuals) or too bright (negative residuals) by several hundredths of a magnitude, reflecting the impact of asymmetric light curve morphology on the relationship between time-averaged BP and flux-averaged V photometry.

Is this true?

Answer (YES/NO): NO